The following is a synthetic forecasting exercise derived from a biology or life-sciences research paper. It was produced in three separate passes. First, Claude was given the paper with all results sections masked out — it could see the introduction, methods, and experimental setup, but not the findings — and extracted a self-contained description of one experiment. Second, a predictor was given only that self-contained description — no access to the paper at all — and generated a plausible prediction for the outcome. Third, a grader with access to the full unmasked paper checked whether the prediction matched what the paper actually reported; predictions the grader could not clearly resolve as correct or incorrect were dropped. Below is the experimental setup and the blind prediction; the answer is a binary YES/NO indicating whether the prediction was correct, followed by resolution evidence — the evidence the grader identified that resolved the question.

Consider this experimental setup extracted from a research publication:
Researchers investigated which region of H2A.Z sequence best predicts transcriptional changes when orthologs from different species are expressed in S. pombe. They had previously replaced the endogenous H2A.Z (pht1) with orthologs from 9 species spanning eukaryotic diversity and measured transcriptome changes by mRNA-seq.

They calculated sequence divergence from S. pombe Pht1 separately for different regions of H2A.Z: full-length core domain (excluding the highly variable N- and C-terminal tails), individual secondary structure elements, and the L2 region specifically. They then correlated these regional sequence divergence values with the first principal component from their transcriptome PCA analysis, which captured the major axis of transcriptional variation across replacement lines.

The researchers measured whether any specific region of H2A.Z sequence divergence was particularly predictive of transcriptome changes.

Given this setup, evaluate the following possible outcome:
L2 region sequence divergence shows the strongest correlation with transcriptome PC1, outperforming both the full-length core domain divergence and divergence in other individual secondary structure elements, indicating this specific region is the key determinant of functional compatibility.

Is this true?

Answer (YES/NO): YES